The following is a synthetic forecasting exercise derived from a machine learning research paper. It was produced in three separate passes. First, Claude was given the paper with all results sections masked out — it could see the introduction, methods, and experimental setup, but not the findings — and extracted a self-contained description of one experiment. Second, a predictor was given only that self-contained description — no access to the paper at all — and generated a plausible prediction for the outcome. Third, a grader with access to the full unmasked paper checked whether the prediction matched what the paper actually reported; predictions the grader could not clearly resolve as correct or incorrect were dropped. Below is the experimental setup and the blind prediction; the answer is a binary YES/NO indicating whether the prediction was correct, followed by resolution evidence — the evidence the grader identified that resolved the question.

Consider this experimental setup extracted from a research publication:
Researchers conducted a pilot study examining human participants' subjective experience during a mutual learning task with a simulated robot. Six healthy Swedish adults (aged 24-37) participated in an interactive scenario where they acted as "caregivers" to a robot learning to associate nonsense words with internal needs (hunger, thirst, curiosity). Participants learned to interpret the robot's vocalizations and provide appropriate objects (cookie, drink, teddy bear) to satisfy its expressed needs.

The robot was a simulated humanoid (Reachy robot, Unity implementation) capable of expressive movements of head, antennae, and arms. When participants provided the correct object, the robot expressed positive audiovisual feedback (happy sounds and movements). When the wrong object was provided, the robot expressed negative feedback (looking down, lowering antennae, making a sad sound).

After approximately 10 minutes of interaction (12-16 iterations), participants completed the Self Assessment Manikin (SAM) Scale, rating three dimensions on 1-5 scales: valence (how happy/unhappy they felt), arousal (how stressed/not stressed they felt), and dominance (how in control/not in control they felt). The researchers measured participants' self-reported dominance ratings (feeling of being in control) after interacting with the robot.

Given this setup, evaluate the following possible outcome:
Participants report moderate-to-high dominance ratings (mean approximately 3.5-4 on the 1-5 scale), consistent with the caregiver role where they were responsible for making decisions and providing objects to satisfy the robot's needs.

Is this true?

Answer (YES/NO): YES